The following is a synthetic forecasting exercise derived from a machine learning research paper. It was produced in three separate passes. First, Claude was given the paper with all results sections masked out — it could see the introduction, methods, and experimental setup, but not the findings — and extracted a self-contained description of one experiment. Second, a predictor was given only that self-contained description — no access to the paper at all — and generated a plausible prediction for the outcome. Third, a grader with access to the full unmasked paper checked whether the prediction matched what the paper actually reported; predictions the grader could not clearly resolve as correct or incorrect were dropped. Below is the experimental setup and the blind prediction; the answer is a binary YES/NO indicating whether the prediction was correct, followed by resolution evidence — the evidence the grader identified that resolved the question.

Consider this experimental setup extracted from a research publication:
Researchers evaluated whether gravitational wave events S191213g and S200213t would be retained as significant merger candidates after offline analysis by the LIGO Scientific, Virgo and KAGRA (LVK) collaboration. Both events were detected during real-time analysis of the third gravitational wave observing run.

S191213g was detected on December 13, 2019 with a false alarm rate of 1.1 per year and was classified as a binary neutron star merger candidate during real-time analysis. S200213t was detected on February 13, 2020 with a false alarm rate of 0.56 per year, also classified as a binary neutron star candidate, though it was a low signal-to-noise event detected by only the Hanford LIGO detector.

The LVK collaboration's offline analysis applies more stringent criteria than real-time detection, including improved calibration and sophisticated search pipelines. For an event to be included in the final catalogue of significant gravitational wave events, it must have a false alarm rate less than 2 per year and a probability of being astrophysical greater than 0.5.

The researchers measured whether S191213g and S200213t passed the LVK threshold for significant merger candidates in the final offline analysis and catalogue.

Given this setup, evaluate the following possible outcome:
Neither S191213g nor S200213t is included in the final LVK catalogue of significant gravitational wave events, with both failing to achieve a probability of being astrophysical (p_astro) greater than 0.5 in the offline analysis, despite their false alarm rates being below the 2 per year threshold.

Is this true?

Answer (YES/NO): YES